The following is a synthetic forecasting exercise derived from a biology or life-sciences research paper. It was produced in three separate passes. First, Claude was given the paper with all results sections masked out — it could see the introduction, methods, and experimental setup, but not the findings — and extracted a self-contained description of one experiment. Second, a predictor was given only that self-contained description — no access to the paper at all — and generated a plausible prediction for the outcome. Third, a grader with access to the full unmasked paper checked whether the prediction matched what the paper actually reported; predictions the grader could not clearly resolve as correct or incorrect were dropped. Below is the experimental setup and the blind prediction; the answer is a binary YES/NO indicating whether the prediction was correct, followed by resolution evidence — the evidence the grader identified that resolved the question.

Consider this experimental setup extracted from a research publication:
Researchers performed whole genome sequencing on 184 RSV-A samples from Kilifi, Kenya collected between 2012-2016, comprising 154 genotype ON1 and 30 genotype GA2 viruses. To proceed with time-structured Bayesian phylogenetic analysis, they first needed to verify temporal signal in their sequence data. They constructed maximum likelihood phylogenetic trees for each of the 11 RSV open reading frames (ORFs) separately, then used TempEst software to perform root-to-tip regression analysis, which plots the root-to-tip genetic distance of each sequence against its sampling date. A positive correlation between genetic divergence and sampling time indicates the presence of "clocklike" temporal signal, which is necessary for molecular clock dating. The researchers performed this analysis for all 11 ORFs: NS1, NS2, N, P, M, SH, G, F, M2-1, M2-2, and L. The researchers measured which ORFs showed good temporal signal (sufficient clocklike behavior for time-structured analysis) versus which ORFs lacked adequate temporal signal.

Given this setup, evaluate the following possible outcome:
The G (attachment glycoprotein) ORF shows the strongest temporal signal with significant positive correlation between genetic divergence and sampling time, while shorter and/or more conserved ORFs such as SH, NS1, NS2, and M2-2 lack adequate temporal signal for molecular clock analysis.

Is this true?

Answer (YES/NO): NO